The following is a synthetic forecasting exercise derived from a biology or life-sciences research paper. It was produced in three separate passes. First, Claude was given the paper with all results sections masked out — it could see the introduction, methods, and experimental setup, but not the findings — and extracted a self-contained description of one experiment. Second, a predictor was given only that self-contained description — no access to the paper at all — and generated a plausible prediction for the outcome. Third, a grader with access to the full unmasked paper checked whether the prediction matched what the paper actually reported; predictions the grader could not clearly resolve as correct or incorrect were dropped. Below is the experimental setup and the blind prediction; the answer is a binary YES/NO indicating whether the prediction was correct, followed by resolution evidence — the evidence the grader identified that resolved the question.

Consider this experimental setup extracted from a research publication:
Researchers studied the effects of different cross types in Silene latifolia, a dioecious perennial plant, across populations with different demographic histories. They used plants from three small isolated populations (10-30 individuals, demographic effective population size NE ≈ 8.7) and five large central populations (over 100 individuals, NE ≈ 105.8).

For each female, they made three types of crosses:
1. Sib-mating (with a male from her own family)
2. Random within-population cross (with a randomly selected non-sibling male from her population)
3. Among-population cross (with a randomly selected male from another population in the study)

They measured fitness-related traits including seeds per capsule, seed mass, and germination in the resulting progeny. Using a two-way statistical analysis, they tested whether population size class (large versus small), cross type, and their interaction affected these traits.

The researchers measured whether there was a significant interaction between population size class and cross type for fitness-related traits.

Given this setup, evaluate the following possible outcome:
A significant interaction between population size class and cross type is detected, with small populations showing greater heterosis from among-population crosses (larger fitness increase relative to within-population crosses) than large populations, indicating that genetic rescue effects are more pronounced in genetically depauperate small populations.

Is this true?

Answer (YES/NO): NO